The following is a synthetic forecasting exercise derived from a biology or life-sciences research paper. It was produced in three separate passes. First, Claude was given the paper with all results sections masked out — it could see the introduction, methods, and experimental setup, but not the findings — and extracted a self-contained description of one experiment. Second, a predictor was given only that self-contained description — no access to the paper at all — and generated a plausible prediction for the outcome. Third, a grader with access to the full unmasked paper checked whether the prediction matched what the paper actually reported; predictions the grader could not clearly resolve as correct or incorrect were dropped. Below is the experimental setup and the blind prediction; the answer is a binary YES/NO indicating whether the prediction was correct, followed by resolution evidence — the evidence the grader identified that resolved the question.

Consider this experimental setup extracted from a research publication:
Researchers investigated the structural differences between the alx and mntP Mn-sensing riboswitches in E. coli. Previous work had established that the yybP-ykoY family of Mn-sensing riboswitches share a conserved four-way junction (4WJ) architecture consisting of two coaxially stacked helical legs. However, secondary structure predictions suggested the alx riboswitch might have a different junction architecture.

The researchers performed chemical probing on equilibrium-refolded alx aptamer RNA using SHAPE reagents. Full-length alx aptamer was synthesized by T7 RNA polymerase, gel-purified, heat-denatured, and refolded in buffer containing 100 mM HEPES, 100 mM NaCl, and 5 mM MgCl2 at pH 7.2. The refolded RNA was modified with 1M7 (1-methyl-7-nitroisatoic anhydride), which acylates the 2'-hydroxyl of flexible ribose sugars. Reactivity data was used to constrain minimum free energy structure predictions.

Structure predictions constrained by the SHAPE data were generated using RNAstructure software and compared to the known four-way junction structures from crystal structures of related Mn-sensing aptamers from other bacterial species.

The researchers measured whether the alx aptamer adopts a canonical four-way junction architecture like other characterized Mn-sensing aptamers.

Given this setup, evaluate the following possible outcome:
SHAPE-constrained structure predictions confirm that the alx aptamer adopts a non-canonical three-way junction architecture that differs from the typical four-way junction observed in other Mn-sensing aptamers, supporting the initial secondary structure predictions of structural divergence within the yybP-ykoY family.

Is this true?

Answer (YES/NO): YES